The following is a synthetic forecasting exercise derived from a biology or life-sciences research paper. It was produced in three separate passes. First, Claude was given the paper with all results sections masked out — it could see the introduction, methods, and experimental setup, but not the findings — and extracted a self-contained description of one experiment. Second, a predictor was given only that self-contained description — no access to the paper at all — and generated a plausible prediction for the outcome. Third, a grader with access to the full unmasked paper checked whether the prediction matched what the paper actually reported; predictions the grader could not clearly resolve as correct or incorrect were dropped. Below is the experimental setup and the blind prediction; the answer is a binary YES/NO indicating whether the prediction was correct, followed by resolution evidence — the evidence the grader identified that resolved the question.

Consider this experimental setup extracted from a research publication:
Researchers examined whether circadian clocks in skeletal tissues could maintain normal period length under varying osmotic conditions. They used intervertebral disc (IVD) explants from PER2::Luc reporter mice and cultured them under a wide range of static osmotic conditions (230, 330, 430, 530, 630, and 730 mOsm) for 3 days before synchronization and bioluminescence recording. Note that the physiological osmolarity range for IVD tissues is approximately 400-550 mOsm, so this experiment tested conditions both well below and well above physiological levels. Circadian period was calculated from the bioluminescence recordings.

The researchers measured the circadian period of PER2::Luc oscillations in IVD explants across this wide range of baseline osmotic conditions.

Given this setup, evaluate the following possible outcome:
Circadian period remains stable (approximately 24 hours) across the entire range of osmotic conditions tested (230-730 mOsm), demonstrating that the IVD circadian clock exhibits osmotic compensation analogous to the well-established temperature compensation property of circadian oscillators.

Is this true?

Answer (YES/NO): YES